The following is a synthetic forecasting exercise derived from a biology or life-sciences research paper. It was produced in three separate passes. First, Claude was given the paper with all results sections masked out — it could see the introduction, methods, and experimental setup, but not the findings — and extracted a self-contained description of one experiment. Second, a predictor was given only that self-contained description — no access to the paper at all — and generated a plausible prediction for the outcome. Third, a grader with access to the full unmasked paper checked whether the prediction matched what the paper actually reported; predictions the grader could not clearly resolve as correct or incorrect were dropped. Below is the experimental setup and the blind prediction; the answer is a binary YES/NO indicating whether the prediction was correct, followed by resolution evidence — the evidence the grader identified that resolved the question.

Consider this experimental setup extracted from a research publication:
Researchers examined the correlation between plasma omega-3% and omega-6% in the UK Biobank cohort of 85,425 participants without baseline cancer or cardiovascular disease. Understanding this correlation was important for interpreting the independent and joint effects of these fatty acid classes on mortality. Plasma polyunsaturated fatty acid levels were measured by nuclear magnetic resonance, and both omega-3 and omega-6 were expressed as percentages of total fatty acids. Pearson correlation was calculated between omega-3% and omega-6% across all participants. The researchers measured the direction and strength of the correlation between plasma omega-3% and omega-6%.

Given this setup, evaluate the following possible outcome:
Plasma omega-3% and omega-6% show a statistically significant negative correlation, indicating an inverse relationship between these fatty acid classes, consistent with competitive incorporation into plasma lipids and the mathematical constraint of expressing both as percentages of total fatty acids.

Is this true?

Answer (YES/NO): YES